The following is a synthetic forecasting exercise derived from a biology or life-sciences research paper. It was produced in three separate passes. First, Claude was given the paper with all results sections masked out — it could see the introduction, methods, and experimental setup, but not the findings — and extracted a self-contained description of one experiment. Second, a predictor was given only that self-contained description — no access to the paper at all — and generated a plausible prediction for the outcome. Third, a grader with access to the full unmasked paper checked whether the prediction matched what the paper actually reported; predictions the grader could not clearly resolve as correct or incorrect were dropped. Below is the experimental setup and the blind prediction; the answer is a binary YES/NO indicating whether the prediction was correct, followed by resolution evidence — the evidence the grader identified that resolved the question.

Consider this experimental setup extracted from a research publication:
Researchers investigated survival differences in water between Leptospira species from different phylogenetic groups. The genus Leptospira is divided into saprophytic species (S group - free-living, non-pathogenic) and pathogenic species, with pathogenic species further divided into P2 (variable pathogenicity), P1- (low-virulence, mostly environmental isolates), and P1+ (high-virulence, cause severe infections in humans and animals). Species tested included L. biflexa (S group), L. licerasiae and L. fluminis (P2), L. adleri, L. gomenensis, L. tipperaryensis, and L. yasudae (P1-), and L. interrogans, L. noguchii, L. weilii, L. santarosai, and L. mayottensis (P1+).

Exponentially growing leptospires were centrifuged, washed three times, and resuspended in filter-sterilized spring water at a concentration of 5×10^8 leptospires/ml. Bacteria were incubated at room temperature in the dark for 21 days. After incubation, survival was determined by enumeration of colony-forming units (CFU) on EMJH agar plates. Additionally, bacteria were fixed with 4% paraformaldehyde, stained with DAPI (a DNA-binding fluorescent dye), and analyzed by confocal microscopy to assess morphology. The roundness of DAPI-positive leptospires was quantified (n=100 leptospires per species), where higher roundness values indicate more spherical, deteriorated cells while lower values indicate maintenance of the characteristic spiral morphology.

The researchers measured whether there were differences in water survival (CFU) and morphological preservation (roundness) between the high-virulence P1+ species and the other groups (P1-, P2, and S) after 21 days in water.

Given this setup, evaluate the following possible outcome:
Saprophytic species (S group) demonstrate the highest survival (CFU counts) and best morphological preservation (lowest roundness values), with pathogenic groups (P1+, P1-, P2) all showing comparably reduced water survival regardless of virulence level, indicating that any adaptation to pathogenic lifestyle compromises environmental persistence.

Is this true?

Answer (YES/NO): NO